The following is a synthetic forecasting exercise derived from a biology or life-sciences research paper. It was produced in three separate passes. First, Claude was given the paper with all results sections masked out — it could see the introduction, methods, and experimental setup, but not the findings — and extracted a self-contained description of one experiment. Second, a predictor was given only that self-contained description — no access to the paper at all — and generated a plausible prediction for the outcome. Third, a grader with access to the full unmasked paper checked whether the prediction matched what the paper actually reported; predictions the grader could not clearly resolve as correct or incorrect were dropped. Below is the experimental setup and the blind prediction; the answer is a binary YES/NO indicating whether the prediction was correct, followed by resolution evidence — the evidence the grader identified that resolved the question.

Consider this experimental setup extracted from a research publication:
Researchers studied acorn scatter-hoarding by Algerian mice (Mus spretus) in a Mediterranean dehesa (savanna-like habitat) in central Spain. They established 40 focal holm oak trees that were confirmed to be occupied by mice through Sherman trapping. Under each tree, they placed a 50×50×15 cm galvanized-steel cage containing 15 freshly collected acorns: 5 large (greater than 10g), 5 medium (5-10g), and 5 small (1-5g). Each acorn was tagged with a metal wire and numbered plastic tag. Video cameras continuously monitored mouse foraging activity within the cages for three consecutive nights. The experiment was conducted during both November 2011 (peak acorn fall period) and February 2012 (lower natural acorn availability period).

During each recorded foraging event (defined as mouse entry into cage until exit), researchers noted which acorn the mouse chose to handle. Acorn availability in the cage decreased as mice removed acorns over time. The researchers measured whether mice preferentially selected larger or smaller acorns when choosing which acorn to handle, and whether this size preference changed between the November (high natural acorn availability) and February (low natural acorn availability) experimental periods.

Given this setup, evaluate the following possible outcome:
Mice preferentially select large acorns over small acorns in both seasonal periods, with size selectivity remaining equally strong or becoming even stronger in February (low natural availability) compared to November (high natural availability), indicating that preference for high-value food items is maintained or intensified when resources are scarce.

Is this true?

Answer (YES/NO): YES